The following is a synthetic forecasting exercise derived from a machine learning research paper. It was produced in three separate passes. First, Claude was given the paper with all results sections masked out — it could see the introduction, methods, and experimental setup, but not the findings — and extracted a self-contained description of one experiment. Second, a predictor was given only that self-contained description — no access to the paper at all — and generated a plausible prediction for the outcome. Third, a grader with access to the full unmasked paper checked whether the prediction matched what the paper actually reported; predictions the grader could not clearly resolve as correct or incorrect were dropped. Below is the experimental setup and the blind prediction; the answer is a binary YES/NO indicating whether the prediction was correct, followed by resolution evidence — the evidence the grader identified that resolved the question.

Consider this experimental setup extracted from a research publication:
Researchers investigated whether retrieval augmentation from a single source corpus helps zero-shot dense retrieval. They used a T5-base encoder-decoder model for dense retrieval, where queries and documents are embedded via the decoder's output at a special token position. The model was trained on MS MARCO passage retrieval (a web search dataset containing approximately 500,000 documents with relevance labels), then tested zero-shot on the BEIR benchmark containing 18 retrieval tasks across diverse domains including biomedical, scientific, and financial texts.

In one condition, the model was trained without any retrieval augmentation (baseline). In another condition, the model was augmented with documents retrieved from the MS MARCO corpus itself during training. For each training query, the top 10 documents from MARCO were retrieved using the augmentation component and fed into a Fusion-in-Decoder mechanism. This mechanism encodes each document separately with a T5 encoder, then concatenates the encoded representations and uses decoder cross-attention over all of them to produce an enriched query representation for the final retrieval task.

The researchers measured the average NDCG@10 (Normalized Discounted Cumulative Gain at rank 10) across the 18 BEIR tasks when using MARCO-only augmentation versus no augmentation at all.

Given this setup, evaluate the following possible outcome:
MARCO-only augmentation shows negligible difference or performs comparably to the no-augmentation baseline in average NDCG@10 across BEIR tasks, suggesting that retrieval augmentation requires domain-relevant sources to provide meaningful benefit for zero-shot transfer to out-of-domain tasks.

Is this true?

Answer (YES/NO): NO